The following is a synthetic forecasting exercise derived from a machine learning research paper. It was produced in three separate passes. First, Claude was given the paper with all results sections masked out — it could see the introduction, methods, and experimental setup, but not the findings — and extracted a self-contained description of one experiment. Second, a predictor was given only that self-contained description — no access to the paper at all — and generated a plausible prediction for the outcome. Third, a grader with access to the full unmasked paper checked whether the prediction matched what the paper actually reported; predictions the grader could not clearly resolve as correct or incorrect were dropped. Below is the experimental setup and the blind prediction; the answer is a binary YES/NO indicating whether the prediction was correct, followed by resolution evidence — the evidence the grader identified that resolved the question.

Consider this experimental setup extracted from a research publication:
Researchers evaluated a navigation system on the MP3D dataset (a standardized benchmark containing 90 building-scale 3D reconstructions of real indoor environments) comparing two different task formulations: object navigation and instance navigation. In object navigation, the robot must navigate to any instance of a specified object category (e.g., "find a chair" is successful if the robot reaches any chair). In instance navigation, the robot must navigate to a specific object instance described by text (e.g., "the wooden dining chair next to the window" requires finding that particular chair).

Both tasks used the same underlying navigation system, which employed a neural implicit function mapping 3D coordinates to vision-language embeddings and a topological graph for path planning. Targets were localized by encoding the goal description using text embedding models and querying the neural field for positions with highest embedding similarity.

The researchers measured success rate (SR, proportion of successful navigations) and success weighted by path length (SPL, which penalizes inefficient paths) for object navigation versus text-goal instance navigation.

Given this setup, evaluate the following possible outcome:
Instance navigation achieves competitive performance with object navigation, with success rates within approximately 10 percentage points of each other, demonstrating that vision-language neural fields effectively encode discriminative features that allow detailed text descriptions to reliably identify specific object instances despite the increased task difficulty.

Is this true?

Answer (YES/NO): YES